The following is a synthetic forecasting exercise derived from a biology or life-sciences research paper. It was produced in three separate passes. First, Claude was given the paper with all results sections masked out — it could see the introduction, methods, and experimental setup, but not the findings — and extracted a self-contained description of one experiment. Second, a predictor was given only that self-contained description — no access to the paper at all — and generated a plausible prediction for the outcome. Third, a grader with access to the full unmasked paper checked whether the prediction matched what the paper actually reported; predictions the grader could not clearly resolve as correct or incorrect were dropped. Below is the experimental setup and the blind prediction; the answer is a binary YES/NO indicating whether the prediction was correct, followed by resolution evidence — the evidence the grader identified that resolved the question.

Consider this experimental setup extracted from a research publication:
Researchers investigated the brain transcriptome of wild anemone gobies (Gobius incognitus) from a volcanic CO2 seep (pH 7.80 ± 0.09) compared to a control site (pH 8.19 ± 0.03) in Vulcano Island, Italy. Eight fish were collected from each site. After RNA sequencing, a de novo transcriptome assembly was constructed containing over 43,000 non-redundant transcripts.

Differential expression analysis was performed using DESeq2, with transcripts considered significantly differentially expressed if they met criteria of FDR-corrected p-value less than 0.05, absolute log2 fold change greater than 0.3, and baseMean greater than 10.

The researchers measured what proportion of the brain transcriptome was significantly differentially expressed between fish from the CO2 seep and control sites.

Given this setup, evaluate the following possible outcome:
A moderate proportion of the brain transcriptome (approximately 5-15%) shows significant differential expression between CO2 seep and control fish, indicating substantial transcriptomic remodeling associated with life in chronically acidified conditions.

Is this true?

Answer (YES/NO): NO